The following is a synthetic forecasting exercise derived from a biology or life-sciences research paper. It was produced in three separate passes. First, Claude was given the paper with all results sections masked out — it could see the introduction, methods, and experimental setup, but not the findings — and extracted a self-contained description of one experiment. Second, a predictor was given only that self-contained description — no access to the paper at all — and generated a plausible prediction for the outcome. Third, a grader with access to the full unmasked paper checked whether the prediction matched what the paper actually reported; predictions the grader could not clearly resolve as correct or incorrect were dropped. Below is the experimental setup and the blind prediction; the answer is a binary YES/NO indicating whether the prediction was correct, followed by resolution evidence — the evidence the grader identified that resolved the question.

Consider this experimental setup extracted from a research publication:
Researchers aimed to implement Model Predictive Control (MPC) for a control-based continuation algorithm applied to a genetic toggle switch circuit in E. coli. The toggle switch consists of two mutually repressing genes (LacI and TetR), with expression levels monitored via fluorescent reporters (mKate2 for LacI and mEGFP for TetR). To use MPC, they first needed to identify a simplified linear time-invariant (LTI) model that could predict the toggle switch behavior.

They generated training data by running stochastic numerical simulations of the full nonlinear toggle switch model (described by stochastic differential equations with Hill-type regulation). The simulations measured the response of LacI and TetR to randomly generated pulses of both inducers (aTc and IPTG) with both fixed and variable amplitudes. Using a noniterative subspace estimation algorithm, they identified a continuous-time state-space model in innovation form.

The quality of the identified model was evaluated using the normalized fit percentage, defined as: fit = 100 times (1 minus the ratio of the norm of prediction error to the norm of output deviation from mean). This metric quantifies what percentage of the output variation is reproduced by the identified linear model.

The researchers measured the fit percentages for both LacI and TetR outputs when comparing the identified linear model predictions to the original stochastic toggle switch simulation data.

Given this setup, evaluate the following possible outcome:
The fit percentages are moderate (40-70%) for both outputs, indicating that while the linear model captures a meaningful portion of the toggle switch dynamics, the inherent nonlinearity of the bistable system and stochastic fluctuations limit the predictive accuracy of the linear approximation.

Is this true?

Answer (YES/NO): NO